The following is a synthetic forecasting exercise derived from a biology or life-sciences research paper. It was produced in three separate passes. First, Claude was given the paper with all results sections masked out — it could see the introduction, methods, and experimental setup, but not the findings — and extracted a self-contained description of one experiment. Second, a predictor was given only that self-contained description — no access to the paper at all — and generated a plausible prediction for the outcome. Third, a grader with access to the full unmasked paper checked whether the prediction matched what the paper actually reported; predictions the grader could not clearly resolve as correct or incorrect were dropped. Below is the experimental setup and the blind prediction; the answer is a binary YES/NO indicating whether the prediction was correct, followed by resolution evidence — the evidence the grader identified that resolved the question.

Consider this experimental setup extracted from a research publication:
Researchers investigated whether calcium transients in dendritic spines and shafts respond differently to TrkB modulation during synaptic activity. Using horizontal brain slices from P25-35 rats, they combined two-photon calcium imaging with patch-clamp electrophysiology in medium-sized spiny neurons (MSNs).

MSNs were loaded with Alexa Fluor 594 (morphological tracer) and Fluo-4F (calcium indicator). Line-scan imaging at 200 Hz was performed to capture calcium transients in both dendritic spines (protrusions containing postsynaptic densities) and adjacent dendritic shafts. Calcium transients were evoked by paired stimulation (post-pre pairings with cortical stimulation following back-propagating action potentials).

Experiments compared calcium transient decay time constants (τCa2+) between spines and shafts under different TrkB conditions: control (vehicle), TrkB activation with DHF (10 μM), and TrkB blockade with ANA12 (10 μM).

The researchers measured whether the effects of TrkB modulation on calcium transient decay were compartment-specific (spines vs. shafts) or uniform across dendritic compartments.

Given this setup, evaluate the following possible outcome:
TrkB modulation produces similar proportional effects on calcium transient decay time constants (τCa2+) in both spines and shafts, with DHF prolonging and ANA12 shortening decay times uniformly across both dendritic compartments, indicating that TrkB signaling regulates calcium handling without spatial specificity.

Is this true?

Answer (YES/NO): NO